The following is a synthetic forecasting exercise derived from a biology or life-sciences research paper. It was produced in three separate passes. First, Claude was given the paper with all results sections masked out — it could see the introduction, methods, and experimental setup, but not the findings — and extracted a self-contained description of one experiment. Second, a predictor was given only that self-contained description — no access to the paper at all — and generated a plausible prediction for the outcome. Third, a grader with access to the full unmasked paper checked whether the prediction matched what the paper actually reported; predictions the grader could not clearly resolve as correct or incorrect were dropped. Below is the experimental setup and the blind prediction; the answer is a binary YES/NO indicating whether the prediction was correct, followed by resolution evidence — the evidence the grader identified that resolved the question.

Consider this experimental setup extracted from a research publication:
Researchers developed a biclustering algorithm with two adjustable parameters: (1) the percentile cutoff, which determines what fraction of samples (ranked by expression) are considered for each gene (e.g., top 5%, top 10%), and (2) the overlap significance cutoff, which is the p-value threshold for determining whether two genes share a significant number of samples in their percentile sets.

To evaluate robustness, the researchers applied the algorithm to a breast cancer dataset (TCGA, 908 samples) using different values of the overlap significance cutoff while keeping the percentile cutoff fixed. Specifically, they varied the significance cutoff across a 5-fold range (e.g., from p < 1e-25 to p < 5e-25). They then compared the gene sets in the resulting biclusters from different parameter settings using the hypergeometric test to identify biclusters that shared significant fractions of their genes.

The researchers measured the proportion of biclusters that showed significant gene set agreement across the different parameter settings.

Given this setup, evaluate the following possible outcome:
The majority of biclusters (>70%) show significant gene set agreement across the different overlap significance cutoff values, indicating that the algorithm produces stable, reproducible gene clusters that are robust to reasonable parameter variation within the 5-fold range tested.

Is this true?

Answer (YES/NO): YES